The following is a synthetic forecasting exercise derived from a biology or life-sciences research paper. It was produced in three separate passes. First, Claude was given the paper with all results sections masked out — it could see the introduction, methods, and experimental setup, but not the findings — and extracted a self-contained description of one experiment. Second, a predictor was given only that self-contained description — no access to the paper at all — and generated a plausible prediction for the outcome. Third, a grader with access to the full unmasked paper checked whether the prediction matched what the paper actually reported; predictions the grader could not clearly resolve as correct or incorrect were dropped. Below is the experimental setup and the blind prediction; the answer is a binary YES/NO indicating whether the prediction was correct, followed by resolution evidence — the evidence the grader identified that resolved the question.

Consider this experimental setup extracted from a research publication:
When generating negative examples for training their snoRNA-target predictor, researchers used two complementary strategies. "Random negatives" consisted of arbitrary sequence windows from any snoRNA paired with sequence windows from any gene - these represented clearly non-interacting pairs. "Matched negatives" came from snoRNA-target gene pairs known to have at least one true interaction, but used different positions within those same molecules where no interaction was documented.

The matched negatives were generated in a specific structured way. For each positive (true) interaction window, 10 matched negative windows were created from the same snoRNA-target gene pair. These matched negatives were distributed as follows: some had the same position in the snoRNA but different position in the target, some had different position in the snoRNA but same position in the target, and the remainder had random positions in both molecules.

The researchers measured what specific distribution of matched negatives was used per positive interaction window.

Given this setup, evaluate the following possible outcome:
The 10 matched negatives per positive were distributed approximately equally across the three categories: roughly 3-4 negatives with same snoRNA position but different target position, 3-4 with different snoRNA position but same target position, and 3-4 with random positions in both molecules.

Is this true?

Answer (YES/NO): NO